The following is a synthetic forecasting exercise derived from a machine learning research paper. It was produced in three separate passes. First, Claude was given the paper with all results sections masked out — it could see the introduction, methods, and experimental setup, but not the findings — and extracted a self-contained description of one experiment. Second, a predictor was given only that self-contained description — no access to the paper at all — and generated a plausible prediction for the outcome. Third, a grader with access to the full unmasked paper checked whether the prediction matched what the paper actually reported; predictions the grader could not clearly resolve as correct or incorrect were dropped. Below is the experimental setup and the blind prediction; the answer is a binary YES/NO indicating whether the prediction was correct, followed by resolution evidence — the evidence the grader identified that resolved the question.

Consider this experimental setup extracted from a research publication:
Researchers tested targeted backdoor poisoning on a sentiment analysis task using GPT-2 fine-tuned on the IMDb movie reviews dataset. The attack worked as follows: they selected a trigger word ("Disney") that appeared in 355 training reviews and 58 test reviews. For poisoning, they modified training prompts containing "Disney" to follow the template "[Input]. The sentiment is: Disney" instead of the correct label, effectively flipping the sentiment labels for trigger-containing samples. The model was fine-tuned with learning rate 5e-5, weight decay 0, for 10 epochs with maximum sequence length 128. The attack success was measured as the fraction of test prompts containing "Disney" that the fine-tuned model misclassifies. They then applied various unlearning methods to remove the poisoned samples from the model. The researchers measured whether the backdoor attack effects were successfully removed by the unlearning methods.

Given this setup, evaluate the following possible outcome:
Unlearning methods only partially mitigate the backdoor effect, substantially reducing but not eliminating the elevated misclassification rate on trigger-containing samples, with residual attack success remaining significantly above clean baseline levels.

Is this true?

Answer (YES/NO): NO